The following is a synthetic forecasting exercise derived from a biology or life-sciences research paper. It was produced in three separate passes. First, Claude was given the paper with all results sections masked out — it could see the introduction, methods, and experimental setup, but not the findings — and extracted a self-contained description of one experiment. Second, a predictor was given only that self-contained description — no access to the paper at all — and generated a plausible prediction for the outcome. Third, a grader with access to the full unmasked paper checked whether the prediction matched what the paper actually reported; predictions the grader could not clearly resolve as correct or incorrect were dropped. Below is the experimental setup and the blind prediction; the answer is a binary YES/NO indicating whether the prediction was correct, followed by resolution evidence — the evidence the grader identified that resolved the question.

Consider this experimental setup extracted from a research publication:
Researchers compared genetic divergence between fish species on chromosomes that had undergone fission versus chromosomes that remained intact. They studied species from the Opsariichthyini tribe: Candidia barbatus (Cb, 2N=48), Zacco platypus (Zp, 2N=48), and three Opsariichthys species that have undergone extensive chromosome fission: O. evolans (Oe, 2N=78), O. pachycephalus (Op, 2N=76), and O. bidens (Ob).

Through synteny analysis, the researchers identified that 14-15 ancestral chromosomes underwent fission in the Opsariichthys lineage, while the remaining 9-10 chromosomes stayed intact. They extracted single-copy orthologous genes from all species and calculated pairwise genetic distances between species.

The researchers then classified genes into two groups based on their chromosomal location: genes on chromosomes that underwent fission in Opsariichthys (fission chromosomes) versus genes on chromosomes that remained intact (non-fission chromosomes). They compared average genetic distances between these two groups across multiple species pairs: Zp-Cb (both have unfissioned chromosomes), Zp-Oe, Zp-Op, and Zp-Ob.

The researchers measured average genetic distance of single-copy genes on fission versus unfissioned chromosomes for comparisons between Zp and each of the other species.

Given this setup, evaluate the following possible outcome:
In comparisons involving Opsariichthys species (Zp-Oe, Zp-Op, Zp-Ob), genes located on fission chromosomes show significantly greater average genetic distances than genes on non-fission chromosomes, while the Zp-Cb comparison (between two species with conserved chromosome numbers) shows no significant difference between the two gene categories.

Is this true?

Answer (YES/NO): YES